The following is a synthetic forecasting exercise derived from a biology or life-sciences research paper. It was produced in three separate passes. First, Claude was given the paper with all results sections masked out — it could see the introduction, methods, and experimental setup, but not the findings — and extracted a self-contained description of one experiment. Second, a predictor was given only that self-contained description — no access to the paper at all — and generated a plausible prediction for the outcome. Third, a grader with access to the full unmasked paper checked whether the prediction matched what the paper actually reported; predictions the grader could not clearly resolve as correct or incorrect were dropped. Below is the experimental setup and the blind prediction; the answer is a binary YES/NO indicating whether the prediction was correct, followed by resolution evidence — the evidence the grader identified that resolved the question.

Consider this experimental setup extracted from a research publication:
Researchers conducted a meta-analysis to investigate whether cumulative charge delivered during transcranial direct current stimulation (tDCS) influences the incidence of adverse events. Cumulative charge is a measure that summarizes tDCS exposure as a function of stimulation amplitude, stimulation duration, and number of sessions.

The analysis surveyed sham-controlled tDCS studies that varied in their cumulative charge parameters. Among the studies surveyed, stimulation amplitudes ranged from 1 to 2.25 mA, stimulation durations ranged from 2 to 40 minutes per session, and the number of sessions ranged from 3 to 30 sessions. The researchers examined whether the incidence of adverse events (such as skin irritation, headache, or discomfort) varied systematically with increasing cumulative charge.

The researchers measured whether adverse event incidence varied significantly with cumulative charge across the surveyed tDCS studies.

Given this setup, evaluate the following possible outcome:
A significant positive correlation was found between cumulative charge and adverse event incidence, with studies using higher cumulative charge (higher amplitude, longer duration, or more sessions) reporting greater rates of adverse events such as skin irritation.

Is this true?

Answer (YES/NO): NO